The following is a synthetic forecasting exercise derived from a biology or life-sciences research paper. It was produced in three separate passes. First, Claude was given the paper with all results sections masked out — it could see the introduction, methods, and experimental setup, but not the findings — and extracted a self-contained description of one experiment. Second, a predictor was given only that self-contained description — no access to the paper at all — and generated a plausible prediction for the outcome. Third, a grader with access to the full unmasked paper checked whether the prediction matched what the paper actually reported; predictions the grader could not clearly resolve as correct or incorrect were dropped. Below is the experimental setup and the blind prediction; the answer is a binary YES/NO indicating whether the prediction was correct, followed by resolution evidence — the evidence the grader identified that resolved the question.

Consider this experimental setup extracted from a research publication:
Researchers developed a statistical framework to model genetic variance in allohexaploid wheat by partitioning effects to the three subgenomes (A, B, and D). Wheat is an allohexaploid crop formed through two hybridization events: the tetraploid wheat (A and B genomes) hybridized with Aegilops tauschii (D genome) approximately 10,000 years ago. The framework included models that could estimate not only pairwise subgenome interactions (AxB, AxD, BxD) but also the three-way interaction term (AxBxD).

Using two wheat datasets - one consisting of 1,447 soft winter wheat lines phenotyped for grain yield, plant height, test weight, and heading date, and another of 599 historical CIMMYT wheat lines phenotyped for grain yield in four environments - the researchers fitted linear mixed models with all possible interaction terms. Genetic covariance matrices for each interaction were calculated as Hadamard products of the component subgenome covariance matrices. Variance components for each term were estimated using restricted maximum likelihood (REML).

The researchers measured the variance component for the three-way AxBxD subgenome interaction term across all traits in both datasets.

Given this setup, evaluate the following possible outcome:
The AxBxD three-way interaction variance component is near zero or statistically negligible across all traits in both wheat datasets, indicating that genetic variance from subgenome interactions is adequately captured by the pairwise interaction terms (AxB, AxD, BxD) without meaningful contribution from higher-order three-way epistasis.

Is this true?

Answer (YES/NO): YES